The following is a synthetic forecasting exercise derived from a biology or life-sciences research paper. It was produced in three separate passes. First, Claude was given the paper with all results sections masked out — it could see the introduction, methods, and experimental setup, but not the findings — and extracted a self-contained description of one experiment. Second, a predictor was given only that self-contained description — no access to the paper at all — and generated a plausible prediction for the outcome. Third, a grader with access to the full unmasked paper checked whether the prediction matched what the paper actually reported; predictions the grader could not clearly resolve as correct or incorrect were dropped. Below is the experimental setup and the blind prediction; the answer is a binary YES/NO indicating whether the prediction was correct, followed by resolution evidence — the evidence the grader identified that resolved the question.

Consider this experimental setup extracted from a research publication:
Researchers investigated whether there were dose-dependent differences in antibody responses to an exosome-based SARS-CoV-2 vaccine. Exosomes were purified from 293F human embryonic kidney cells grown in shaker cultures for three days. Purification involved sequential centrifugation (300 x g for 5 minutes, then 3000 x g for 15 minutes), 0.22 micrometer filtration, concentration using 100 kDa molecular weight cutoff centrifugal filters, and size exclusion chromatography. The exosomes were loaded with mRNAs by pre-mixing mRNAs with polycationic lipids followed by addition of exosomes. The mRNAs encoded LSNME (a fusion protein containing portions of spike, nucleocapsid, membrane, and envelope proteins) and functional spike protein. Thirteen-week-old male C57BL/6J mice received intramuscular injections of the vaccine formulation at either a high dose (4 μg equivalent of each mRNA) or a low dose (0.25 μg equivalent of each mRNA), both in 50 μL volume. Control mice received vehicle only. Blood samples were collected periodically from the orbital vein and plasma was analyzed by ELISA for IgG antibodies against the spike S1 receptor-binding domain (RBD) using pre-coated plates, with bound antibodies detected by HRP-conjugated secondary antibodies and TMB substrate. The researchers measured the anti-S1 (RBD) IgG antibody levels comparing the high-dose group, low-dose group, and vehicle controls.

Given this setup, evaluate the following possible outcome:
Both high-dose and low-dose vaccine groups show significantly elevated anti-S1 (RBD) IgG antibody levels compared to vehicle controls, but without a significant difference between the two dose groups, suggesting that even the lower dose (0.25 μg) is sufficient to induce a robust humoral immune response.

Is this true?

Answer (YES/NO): NO